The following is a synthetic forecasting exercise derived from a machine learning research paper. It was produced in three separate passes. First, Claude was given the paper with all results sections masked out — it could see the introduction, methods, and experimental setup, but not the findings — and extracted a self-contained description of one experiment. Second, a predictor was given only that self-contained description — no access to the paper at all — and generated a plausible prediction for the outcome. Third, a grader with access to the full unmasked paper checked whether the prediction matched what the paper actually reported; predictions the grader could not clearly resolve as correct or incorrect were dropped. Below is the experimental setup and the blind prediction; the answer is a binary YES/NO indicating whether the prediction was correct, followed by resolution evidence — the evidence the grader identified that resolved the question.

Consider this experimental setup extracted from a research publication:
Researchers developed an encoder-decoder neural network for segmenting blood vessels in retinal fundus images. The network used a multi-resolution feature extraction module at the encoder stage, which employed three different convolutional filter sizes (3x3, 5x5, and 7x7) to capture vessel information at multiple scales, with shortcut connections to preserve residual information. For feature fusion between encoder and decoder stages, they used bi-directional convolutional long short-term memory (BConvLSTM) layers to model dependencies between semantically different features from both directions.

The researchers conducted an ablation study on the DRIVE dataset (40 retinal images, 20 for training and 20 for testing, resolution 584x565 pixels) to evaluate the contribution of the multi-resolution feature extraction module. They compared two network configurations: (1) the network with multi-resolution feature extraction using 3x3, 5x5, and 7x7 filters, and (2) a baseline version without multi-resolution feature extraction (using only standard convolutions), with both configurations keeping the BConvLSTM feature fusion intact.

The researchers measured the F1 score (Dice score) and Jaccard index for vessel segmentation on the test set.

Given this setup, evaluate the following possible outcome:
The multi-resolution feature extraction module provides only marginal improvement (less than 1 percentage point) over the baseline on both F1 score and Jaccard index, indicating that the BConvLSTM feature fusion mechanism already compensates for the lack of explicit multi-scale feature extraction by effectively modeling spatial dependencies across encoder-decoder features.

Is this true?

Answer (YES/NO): NO